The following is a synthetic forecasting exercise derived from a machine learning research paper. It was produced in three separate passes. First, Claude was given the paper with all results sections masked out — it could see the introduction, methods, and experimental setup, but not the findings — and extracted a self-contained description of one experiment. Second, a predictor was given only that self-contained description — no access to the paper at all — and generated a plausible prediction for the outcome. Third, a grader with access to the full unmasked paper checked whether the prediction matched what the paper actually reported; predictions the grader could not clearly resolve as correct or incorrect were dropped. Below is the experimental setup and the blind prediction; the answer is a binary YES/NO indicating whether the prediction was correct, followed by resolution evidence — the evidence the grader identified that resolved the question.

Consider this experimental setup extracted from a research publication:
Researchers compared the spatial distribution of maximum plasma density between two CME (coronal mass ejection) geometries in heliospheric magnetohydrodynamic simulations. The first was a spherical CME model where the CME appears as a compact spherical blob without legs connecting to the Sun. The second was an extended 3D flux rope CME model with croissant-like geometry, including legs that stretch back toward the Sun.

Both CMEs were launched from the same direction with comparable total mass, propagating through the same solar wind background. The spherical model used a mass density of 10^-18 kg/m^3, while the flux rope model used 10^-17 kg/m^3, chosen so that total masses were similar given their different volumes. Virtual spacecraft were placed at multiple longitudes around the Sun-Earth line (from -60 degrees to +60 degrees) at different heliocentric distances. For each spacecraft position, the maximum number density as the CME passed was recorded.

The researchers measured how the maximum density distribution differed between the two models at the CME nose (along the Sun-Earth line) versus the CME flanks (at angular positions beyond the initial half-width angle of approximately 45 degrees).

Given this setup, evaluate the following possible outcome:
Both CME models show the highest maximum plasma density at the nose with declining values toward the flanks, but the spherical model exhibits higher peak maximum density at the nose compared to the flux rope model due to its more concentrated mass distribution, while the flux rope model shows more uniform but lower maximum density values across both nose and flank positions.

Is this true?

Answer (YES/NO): NO